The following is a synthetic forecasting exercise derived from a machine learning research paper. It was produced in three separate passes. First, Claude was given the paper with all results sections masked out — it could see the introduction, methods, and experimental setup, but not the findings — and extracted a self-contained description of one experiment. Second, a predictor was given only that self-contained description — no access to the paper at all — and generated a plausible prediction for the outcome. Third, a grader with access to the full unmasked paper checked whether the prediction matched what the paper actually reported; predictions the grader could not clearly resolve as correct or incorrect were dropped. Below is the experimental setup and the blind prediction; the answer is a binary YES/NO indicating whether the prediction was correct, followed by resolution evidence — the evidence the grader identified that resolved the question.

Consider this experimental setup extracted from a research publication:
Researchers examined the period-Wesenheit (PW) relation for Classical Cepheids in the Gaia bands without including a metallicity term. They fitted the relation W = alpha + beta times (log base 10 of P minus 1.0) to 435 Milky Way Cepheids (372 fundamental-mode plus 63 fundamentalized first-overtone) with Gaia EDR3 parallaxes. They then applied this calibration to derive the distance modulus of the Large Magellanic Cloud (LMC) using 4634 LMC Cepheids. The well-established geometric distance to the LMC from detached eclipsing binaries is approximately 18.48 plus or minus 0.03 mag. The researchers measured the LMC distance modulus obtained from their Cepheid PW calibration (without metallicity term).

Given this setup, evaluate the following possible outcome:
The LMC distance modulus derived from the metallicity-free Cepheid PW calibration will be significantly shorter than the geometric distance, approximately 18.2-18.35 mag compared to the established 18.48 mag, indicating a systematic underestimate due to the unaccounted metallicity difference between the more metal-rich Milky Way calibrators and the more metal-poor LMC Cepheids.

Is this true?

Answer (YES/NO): NO